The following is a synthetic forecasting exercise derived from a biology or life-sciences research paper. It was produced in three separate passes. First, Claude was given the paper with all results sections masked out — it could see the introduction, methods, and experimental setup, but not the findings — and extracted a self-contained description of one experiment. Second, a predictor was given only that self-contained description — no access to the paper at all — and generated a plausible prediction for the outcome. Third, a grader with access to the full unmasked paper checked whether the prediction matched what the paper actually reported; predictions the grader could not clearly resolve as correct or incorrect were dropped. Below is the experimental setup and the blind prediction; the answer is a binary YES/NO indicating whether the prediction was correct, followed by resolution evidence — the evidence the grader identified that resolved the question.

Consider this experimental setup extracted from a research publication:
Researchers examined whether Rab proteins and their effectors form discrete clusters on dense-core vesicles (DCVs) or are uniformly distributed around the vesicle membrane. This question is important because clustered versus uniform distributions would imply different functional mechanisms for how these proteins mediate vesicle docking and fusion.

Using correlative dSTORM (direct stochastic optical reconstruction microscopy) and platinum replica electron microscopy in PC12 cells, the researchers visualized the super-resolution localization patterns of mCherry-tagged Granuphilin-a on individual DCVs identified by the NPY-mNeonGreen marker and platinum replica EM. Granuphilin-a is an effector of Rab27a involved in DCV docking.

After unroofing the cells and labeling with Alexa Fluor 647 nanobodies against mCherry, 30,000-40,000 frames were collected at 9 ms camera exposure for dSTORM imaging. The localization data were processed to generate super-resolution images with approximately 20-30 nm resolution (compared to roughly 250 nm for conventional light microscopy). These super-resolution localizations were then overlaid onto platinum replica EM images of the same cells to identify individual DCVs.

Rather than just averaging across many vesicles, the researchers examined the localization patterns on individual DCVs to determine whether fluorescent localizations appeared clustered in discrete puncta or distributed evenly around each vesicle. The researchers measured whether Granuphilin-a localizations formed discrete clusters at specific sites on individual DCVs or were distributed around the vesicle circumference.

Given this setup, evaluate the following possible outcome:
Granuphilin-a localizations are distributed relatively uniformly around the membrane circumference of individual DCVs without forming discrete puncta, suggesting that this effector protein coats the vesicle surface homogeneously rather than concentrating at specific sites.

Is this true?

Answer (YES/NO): YES